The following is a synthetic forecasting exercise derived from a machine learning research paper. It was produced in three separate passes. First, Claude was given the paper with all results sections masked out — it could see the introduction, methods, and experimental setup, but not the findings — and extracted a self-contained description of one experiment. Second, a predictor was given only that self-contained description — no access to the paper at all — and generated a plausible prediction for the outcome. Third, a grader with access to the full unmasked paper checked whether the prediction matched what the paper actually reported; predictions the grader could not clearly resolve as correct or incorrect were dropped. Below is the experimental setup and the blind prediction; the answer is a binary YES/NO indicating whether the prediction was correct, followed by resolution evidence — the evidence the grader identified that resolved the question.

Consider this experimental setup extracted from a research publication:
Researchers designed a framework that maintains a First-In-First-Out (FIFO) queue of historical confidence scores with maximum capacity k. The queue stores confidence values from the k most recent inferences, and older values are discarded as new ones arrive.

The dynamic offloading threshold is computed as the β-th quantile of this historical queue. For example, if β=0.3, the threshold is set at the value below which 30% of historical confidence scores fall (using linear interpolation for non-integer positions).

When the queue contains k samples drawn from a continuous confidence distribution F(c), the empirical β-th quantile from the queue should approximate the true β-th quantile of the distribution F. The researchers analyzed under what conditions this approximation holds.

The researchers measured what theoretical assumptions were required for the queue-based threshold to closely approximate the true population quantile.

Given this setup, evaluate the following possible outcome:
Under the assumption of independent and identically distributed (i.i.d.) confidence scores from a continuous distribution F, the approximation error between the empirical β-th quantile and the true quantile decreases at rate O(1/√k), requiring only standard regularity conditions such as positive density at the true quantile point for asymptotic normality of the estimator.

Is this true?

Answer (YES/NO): NO